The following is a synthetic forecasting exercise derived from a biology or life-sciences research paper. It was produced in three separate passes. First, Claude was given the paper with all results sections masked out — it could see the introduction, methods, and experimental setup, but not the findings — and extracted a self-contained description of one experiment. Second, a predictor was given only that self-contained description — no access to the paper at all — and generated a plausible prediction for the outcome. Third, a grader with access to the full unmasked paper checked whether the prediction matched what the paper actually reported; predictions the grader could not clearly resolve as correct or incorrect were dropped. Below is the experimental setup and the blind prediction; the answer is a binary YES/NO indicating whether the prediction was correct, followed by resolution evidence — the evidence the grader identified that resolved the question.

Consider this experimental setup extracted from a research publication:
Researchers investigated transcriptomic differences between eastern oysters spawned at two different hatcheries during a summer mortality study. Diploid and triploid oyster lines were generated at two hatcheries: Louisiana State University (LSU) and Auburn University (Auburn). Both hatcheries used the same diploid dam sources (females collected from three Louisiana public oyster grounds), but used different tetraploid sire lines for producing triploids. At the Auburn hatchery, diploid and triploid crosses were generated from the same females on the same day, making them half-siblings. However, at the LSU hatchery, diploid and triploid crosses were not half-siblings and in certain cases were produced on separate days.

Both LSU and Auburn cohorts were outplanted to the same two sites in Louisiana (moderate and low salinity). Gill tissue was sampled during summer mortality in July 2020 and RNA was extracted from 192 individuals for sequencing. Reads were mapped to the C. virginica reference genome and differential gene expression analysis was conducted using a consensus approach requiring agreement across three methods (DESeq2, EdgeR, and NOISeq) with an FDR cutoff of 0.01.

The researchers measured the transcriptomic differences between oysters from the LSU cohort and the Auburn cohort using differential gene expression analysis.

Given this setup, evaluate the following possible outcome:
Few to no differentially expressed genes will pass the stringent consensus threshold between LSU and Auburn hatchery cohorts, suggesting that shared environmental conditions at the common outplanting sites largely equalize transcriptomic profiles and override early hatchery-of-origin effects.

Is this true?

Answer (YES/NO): NO